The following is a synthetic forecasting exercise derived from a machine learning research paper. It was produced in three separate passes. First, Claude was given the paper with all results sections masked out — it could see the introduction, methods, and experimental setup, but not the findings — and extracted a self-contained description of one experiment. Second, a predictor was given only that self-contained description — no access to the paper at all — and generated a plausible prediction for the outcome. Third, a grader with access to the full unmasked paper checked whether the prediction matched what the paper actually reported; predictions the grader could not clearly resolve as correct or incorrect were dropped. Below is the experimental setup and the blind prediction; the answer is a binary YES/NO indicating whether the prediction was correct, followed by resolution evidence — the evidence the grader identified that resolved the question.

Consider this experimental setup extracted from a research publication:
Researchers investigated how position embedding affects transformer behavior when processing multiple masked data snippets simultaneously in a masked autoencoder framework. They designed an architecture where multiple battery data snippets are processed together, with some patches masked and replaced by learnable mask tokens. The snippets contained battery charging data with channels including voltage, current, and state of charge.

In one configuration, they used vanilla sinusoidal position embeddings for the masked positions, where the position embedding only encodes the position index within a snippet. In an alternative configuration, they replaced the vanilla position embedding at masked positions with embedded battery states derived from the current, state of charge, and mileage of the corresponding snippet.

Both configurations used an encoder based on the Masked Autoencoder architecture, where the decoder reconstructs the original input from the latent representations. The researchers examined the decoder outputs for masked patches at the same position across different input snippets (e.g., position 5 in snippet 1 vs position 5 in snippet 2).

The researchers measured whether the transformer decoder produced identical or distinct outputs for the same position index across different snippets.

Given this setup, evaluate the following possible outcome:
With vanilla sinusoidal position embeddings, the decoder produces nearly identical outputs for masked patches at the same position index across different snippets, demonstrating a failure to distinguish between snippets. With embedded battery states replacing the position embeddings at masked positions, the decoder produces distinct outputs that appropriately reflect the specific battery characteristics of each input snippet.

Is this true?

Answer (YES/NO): YES